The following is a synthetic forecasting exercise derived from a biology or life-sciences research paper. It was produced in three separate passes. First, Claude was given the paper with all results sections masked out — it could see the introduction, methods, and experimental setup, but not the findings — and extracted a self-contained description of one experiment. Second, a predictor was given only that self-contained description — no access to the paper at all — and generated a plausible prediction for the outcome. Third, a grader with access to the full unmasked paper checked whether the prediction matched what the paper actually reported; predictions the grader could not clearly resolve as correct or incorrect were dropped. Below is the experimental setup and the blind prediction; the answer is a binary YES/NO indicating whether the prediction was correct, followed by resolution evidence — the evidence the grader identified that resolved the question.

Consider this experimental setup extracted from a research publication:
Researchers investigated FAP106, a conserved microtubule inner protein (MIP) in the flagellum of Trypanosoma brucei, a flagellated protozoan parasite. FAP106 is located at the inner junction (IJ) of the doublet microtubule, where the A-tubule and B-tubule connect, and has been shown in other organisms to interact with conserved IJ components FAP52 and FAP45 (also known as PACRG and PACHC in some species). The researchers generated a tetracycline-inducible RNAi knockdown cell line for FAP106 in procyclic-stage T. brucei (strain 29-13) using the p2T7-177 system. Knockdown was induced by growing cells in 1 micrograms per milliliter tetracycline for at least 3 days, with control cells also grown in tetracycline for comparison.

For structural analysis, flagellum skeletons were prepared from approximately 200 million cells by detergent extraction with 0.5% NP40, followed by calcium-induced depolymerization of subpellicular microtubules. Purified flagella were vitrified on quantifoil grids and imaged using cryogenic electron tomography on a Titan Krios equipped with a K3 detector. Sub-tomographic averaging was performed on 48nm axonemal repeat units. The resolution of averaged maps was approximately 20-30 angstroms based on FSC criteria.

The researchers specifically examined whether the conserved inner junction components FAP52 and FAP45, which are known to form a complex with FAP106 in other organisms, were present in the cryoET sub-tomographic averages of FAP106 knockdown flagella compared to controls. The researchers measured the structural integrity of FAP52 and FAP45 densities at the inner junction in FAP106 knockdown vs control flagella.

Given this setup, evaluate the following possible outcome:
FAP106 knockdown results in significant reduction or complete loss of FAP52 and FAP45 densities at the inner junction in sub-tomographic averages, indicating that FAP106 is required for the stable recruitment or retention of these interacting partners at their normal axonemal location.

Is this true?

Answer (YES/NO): NO